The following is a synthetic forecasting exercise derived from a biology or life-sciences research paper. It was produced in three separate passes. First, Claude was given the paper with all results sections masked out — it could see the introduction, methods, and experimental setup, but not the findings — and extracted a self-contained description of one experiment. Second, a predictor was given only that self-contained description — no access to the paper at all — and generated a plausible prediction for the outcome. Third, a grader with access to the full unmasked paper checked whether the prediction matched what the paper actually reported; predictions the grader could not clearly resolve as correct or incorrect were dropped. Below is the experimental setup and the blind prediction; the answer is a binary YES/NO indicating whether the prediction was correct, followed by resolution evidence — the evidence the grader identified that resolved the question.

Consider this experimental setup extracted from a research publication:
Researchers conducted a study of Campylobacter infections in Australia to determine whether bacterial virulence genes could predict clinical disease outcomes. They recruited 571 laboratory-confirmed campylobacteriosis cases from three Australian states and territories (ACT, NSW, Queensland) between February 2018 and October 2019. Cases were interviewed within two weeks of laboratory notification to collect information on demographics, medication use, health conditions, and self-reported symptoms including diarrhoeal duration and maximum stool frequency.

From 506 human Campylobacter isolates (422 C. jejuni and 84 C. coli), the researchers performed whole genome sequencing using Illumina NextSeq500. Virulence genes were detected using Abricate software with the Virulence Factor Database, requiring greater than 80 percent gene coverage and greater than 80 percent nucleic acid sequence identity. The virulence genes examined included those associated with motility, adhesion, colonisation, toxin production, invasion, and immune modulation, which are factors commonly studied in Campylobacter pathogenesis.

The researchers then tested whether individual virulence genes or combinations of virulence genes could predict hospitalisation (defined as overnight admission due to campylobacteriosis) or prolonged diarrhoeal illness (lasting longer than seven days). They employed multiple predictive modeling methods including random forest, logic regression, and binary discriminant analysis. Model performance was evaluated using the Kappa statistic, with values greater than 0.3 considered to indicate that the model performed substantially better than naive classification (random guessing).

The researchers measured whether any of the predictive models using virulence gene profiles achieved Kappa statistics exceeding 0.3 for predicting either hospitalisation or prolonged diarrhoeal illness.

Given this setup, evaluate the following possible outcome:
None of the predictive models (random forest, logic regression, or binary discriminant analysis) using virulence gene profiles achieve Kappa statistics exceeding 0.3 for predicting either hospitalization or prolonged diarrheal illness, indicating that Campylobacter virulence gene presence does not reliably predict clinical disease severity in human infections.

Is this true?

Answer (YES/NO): YES